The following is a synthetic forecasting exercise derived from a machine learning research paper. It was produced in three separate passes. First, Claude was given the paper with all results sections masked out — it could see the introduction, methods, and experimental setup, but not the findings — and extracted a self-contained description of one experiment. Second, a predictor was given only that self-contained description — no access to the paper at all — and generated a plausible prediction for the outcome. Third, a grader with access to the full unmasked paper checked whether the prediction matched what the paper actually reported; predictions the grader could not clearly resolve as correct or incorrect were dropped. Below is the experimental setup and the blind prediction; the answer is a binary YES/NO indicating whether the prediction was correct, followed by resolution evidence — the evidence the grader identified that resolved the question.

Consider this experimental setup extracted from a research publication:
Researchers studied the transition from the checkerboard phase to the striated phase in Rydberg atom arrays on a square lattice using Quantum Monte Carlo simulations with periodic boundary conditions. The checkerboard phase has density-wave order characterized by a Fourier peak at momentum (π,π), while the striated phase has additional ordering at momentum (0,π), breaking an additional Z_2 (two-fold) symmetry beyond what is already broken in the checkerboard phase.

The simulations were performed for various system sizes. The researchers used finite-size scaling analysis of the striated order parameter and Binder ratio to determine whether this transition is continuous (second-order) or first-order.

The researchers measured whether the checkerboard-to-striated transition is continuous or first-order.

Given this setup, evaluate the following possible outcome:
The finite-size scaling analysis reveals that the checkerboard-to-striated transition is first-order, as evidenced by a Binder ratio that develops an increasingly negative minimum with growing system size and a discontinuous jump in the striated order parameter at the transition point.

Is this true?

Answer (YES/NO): NO